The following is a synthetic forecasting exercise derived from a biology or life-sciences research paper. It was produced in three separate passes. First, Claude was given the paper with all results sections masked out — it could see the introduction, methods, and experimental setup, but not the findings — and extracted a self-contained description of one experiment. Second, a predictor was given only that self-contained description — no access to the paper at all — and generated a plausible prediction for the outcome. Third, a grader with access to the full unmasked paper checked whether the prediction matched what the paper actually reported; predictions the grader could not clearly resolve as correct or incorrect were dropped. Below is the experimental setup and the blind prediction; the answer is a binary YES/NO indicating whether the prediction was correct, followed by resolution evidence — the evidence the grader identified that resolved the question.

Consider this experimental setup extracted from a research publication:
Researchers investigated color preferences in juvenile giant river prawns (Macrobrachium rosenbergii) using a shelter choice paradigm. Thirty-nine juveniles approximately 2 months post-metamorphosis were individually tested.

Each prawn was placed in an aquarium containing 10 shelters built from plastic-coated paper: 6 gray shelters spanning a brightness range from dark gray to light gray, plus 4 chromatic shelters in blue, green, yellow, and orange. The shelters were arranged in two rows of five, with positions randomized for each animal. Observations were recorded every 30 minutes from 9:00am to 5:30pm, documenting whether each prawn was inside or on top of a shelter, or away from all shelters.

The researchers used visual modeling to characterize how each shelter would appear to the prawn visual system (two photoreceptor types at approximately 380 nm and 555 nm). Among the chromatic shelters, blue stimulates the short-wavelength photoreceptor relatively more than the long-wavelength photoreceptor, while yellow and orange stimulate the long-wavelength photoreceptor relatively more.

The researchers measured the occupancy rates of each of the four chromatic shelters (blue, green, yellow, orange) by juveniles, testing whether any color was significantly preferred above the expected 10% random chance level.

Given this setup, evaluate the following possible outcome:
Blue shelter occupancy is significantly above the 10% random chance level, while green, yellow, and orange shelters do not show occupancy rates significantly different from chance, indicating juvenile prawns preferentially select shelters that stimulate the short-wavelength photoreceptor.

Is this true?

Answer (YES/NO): YES